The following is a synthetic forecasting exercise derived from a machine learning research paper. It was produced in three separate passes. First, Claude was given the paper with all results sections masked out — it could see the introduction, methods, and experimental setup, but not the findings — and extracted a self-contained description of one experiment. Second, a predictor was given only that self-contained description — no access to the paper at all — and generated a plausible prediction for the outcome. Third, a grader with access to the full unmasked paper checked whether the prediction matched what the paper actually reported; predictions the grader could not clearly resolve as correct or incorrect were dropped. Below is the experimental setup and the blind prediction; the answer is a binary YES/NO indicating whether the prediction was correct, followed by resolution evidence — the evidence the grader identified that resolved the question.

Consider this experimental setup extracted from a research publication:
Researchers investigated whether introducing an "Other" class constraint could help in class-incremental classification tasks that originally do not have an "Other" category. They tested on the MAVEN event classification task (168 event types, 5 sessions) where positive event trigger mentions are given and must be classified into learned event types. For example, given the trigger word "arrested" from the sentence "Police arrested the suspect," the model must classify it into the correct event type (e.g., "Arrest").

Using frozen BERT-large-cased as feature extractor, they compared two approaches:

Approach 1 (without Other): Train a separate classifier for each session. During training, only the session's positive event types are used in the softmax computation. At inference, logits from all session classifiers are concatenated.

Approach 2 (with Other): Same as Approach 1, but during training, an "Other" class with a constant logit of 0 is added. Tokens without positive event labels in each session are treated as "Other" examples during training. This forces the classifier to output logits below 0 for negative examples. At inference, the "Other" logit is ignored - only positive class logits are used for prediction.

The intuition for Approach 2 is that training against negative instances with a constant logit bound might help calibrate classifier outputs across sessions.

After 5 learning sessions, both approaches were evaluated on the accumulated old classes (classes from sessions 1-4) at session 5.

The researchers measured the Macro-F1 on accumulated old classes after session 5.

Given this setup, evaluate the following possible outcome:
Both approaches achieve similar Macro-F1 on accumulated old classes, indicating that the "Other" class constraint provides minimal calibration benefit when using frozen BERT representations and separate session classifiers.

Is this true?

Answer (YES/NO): NO